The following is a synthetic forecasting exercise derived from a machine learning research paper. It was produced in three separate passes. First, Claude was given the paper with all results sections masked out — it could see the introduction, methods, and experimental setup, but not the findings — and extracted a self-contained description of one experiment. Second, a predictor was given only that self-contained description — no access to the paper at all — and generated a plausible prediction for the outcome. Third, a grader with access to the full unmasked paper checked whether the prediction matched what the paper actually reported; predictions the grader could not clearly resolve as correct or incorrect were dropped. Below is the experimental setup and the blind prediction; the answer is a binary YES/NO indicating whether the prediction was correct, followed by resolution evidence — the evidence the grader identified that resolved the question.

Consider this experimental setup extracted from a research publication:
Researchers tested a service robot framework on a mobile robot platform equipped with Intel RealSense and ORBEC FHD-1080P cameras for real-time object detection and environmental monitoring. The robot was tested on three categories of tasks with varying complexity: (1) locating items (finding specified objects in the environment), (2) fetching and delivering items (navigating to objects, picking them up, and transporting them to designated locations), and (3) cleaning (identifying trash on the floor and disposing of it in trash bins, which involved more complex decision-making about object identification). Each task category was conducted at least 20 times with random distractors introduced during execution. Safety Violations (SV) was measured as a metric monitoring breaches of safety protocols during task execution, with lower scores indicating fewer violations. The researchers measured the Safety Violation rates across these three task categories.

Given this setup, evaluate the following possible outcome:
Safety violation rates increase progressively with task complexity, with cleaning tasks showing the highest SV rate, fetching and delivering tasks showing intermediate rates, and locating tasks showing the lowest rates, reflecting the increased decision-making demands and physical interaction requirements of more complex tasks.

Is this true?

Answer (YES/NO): YES